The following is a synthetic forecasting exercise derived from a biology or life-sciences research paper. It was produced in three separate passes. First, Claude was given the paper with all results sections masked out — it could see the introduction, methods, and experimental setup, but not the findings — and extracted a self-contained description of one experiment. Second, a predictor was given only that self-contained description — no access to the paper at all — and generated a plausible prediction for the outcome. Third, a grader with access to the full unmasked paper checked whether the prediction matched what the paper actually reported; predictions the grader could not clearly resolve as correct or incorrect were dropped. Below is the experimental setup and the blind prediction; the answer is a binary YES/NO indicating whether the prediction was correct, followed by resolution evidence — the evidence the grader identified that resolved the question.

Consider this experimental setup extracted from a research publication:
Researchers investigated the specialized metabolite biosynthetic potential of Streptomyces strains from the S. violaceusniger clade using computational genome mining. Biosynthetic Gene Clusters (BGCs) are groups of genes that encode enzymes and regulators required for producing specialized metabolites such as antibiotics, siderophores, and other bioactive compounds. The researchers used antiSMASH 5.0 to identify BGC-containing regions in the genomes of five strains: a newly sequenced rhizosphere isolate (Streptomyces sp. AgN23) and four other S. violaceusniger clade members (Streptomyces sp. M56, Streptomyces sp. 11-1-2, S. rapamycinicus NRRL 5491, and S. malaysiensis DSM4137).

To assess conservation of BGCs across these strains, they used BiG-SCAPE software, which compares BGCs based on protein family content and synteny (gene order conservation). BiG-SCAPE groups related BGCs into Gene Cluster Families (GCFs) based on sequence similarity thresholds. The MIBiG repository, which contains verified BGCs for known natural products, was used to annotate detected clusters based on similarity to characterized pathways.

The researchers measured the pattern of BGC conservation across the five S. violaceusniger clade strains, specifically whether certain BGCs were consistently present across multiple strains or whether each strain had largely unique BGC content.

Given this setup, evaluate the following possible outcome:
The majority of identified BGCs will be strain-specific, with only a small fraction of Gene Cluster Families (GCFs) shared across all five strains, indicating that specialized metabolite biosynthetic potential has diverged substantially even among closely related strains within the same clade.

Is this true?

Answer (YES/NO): NO